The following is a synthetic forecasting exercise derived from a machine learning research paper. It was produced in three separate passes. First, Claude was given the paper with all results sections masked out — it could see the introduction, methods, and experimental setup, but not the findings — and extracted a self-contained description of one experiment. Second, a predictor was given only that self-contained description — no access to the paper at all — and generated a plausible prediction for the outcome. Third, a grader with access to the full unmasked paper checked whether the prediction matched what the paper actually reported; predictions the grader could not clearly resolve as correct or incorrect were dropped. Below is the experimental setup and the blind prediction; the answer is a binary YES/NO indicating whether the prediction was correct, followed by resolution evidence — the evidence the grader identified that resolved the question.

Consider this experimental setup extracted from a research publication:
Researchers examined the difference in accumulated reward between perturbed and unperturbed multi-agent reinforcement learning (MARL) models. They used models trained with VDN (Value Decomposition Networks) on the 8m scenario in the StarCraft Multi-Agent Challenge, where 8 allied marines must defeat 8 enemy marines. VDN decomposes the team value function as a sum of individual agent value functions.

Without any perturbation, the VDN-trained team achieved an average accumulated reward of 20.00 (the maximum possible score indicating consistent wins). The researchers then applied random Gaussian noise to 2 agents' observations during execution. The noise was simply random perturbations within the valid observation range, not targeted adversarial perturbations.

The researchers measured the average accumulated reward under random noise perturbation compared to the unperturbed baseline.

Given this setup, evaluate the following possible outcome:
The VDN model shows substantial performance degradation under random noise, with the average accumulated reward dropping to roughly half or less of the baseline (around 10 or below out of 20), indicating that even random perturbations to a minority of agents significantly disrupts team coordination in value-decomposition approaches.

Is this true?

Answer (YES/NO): NO